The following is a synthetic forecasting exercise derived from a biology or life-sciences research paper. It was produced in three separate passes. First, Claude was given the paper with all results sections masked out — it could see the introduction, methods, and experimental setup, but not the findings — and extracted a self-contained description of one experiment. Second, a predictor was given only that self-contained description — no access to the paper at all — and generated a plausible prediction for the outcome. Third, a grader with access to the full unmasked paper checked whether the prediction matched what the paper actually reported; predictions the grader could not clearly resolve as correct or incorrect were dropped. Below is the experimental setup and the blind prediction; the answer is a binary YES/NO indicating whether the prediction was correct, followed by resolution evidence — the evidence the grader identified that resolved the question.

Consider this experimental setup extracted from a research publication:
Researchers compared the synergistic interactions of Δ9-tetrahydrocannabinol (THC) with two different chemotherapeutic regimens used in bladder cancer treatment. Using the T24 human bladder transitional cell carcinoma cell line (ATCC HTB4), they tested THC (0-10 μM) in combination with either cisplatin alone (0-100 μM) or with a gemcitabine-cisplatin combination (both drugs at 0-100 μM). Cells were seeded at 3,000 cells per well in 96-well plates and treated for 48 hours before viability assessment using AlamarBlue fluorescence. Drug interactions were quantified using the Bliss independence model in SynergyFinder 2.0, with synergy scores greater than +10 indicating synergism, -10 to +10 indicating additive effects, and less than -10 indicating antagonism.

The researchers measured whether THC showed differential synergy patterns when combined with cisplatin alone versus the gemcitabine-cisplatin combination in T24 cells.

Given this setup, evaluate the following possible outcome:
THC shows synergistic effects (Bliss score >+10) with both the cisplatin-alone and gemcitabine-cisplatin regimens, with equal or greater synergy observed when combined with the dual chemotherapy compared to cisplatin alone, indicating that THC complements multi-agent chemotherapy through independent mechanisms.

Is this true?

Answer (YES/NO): NO